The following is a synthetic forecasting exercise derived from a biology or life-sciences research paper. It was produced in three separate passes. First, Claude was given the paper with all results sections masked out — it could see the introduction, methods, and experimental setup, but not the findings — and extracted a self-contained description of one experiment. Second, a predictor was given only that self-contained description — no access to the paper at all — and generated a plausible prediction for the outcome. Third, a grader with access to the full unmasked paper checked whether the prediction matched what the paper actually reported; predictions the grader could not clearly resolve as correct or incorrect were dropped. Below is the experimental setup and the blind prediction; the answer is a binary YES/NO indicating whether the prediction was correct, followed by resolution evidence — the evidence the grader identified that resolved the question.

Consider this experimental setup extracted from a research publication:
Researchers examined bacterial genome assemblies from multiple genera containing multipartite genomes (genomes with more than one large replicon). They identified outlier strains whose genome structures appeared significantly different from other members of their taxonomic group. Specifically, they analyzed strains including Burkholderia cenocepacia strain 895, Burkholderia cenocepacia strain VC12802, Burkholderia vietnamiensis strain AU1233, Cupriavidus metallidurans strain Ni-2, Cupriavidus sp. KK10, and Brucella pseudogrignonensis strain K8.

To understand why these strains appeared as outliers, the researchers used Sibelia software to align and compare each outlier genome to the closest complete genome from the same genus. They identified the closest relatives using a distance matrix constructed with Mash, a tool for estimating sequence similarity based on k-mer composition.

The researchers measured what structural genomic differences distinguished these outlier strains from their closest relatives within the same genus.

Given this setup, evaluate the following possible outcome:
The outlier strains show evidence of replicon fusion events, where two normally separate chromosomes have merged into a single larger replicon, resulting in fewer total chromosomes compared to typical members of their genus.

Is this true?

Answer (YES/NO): YES